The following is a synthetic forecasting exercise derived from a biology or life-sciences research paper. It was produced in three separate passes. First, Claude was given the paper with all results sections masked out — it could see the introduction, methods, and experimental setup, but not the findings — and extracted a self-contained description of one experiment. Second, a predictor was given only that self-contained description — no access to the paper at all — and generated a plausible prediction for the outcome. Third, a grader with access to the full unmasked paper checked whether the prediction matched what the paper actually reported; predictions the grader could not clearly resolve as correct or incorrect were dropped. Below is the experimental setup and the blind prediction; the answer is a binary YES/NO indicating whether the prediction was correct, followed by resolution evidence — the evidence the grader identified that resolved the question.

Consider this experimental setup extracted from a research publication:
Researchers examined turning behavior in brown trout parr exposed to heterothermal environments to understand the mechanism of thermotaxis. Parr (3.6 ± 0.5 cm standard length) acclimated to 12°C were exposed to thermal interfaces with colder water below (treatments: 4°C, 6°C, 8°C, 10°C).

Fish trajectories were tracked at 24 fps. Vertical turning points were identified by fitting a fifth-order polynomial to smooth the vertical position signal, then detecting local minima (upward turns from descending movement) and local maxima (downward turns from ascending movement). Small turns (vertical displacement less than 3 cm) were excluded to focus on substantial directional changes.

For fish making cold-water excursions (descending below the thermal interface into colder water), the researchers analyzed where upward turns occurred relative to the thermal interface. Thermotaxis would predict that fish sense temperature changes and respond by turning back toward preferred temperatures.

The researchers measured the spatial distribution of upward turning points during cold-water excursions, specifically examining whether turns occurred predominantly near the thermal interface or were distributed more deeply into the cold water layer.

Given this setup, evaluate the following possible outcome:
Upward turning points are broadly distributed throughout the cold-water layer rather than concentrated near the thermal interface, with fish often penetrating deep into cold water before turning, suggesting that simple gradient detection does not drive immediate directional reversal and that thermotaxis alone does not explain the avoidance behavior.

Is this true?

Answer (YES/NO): NO